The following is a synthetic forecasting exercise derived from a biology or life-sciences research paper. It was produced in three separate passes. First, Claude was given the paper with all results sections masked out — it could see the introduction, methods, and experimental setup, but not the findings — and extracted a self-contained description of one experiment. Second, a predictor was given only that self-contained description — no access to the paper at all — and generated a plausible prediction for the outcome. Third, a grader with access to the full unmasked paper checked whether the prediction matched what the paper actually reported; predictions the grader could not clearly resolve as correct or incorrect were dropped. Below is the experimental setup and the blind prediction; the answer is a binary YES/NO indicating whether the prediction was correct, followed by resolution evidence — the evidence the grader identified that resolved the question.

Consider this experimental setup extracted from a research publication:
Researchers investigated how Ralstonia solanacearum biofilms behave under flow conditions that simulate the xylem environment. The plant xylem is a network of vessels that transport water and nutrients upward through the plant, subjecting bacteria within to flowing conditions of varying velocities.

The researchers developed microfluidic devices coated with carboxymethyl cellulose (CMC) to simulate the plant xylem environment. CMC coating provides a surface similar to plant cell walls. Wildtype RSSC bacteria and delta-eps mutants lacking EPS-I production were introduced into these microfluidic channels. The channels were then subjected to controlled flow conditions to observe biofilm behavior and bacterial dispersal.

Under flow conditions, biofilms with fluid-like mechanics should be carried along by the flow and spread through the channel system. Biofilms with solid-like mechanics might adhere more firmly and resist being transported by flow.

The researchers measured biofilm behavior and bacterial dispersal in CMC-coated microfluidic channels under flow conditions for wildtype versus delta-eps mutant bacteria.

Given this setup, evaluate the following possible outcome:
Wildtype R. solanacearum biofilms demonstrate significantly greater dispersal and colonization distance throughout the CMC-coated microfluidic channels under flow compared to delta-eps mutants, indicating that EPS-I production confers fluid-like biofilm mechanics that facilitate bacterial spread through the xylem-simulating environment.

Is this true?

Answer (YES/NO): NO